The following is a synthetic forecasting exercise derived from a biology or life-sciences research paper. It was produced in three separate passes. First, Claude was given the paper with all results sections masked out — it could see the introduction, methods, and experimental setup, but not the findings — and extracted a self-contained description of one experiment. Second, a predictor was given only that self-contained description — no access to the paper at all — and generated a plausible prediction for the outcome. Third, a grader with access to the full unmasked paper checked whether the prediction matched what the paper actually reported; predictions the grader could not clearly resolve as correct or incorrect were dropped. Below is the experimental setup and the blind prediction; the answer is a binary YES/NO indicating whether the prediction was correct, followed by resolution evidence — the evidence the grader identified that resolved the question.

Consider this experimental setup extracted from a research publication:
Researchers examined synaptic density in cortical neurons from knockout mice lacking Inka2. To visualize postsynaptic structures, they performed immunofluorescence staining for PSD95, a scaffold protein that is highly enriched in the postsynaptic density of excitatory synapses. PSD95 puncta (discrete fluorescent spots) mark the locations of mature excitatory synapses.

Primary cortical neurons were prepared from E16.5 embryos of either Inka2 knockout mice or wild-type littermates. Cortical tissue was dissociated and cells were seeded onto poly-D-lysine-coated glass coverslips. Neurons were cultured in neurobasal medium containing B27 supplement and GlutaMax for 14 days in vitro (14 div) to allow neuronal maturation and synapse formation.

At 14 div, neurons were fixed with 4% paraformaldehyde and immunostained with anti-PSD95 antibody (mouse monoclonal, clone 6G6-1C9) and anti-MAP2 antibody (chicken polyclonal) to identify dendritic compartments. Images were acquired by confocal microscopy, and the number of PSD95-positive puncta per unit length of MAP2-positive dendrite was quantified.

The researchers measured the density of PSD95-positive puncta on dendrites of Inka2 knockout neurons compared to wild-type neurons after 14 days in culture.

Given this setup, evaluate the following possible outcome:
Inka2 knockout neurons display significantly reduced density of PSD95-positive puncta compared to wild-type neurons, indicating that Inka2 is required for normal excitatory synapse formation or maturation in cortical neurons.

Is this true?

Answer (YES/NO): YES